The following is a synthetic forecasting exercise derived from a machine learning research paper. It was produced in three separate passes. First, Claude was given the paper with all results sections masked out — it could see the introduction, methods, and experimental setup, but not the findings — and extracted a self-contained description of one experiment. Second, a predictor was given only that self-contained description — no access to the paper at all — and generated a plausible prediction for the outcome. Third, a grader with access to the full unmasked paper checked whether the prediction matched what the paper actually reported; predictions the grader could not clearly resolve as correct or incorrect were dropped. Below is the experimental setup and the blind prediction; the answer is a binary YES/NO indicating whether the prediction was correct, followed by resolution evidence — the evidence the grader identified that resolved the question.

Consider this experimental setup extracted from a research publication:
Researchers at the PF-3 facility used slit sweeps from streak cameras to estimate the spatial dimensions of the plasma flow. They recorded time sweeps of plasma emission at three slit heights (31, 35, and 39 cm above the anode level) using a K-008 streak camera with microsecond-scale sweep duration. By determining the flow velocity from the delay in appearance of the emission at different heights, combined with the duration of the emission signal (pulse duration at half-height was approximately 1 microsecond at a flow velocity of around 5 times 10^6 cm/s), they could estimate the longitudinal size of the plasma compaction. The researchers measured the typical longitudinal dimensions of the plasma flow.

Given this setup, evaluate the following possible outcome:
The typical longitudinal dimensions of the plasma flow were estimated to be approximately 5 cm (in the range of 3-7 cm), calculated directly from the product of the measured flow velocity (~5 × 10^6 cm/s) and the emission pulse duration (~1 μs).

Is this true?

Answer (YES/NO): NO